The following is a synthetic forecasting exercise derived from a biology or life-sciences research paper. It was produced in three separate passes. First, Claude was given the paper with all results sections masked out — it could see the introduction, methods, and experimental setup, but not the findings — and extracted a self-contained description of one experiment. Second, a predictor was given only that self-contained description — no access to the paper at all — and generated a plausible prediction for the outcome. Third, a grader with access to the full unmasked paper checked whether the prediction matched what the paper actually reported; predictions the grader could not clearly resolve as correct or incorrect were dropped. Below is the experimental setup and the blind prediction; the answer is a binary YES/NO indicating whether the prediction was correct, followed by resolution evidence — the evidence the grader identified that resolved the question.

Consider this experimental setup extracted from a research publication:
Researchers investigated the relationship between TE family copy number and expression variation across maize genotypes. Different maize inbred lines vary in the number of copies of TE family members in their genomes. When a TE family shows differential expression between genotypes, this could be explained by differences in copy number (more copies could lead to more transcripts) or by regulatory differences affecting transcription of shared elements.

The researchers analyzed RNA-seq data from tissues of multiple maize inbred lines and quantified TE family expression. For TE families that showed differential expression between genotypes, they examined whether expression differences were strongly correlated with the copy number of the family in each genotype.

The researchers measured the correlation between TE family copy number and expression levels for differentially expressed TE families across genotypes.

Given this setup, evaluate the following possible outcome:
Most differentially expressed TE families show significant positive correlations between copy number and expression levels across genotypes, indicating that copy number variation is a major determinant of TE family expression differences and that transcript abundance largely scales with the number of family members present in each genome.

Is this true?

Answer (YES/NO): NO